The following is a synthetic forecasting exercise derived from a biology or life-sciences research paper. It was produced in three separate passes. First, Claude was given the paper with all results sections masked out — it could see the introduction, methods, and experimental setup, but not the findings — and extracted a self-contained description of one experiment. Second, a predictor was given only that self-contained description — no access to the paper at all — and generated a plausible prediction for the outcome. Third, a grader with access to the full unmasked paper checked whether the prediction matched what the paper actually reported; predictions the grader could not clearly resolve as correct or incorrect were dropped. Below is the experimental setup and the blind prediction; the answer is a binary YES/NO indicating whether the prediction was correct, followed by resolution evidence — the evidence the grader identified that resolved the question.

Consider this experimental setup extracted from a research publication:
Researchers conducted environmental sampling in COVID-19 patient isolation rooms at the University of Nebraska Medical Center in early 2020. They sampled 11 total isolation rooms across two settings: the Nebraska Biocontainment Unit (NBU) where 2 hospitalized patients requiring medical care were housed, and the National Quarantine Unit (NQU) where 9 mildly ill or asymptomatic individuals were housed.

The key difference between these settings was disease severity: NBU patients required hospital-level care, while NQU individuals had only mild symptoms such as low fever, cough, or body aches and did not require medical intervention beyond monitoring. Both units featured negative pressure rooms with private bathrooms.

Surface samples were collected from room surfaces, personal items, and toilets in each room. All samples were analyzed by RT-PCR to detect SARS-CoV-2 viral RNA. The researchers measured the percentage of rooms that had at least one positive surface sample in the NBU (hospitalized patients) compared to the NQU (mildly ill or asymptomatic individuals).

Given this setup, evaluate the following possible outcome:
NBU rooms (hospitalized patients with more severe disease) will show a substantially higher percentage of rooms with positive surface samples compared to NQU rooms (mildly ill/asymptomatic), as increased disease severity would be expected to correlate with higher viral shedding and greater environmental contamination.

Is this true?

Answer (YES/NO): NO